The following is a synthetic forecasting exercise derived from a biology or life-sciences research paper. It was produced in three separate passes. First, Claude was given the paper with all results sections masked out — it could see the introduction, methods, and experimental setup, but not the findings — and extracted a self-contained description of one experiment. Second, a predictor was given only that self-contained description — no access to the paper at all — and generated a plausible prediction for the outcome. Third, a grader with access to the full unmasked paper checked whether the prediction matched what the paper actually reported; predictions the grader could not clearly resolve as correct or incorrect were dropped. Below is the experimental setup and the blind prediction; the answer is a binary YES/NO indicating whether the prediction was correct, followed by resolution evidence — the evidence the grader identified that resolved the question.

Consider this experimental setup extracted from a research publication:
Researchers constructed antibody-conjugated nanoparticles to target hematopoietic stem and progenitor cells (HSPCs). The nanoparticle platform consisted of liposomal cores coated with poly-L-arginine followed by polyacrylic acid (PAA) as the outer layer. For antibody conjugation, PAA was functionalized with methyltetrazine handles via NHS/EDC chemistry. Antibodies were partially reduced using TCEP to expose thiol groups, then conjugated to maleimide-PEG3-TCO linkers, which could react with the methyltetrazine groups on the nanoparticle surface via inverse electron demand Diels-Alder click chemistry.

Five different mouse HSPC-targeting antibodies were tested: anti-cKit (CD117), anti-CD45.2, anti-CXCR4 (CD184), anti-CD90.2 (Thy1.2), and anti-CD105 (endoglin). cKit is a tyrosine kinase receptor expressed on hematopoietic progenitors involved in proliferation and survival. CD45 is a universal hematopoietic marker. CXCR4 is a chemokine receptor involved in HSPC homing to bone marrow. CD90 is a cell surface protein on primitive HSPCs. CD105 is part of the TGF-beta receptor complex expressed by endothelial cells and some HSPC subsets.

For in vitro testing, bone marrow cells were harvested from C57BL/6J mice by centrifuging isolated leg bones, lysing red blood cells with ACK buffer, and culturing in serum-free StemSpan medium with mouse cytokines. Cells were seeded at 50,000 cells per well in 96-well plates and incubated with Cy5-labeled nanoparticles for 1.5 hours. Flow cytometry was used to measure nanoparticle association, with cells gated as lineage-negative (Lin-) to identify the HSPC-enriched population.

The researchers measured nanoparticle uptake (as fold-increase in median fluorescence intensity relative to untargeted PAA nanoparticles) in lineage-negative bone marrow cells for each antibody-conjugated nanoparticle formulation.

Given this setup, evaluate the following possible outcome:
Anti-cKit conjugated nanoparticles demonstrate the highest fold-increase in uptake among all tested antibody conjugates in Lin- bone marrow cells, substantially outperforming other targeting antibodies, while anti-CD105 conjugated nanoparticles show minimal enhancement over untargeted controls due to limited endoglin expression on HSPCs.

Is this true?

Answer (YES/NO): NO